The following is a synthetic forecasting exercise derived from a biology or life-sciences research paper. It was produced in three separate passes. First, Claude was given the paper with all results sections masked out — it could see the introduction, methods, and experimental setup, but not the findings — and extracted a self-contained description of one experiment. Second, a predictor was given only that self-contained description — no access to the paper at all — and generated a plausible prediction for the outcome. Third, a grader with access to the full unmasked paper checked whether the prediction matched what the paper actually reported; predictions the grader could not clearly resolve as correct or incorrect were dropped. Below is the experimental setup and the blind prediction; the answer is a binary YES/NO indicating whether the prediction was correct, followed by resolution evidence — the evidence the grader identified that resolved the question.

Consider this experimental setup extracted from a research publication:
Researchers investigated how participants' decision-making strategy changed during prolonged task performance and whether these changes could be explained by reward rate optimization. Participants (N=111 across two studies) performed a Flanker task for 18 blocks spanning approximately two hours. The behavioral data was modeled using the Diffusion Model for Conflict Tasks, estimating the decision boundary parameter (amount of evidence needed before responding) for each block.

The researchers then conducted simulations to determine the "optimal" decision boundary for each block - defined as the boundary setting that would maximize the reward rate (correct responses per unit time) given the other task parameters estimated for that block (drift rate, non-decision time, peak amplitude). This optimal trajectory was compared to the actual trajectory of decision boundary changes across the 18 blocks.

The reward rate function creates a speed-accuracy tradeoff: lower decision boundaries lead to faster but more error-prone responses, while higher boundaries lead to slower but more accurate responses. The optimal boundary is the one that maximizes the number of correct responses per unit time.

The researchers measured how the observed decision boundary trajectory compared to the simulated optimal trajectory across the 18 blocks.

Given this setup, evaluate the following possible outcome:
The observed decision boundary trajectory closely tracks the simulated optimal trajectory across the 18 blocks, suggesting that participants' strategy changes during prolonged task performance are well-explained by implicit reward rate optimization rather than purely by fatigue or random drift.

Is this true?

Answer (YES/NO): NO